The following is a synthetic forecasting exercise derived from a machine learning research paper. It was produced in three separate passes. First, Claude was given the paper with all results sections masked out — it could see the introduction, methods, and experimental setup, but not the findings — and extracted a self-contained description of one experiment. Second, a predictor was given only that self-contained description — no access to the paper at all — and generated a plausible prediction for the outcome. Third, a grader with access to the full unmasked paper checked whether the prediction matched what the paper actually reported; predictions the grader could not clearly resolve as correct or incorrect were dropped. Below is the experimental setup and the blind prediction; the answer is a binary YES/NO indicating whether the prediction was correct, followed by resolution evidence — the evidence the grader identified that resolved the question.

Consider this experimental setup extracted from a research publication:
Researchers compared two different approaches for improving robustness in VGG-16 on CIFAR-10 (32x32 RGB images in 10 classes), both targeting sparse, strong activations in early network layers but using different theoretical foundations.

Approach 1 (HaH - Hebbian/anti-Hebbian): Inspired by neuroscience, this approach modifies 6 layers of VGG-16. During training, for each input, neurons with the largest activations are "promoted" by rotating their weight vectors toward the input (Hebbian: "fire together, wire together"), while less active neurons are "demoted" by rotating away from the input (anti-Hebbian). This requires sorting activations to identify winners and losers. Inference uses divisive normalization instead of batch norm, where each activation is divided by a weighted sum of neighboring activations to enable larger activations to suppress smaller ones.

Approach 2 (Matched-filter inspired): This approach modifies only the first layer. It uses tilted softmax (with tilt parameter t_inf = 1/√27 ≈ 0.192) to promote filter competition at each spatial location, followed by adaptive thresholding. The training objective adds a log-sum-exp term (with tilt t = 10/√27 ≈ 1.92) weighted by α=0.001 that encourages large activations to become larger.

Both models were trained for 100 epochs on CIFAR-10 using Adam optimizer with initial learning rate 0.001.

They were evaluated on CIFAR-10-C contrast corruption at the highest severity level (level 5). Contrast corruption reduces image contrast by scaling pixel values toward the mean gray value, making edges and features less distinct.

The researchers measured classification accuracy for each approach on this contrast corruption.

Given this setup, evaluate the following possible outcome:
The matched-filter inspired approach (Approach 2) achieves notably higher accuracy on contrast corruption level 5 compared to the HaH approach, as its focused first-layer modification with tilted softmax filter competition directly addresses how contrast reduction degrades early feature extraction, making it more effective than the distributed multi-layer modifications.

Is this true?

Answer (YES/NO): NO